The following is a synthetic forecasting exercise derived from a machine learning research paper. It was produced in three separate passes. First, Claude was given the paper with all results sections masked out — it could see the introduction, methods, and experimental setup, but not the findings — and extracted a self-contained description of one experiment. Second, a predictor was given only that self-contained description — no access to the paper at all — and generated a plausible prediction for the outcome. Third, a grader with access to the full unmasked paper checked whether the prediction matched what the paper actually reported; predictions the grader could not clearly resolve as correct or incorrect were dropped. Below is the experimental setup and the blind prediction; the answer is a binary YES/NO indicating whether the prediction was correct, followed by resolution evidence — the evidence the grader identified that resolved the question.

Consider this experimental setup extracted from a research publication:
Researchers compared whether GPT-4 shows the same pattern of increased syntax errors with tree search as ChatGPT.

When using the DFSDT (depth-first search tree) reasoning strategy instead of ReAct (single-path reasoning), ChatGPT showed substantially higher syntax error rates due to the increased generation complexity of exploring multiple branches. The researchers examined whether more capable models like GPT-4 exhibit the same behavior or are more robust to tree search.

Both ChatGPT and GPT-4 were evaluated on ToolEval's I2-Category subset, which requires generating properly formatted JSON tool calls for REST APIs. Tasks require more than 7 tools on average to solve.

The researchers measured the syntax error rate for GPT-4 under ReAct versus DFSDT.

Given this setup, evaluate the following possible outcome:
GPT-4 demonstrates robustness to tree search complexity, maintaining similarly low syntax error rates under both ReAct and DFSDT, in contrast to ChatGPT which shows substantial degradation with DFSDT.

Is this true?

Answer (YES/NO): YES